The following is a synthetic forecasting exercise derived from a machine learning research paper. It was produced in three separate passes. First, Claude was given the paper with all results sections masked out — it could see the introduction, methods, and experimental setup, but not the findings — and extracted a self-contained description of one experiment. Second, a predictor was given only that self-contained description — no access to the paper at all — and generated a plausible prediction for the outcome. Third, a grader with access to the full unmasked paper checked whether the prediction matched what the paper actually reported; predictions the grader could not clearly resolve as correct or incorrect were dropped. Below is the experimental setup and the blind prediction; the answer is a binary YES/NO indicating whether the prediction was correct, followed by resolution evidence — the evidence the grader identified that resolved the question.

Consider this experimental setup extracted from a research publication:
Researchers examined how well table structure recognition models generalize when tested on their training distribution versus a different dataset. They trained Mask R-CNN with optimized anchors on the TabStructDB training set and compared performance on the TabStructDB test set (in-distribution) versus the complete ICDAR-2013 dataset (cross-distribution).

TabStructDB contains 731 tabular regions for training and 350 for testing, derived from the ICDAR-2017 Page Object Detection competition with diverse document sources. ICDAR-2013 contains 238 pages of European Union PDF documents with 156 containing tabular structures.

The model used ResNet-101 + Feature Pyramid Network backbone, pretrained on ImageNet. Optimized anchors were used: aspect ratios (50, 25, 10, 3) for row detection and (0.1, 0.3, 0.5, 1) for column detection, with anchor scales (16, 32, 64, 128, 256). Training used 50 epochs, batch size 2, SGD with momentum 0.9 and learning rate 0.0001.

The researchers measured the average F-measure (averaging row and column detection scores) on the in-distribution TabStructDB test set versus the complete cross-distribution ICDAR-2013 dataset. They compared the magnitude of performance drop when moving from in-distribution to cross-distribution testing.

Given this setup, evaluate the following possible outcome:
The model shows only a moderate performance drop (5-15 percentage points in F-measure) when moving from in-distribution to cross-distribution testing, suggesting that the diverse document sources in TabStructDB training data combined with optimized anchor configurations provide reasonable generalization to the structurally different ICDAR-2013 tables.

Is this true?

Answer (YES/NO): NO